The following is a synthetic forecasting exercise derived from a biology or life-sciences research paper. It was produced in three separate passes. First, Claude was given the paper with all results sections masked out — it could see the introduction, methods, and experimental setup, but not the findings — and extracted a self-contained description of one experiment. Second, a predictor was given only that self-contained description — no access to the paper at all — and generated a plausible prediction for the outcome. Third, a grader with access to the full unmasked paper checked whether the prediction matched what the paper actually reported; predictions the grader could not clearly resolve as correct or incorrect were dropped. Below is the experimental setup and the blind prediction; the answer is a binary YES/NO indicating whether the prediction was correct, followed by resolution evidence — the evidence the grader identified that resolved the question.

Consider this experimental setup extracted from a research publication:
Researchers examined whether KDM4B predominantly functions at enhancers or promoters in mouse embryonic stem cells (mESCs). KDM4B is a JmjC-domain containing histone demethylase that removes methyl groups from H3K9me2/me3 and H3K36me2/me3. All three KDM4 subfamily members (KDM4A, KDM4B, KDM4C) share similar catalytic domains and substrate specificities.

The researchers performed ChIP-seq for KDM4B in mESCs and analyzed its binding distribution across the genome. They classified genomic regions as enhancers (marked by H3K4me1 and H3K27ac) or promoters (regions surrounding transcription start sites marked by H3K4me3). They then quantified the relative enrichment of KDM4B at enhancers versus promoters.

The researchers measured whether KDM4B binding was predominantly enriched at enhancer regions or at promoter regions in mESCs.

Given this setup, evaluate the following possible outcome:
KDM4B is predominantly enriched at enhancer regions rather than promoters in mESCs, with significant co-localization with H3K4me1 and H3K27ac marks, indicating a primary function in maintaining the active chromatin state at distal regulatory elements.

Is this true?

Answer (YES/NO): YES